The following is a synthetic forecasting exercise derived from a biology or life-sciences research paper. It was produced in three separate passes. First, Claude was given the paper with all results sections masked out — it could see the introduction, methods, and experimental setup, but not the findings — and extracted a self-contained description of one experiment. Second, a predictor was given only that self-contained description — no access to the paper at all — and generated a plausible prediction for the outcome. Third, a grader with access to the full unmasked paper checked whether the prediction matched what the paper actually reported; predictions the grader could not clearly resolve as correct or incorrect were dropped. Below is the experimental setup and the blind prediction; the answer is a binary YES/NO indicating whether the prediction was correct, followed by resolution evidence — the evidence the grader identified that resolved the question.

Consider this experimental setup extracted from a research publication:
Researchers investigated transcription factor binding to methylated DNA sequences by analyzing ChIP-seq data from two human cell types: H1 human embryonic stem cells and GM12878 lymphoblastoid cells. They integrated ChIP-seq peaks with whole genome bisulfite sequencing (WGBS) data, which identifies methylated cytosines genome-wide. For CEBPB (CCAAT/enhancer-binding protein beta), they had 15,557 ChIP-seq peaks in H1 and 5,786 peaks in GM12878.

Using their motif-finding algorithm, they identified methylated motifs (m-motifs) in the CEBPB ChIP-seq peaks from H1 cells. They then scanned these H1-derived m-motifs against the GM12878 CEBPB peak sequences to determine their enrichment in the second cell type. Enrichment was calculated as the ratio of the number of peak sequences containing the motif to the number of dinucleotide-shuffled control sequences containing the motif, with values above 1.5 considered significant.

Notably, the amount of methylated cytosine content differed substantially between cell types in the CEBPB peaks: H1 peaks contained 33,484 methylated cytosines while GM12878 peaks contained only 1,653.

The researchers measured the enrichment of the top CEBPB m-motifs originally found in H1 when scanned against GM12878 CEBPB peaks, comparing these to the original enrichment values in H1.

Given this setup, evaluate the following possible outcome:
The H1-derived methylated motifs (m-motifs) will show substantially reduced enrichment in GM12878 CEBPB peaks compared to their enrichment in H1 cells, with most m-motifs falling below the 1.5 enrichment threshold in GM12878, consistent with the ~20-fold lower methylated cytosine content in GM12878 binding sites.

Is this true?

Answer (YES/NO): NO